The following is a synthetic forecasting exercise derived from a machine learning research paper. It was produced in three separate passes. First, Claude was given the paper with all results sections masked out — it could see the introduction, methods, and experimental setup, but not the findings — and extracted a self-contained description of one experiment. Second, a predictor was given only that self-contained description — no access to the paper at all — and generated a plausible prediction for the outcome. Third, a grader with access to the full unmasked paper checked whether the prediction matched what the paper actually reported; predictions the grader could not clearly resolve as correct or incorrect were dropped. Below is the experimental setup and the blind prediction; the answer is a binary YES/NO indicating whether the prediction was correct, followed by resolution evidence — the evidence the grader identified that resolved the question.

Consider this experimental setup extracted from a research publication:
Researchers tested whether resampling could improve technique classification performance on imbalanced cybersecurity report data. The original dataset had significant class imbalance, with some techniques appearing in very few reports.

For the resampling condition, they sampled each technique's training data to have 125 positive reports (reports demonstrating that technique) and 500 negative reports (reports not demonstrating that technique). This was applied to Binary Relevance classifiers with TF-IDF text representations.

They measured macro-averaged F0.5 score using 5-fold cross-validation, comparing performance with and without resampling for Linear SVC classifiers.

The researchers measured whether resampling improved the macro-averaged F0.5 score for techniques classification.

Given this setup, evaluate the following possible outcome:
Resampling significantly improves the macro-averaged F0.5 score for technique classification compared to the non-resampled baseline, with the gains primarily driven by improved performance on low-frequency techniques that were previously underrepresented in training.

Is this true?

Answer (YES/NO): NO